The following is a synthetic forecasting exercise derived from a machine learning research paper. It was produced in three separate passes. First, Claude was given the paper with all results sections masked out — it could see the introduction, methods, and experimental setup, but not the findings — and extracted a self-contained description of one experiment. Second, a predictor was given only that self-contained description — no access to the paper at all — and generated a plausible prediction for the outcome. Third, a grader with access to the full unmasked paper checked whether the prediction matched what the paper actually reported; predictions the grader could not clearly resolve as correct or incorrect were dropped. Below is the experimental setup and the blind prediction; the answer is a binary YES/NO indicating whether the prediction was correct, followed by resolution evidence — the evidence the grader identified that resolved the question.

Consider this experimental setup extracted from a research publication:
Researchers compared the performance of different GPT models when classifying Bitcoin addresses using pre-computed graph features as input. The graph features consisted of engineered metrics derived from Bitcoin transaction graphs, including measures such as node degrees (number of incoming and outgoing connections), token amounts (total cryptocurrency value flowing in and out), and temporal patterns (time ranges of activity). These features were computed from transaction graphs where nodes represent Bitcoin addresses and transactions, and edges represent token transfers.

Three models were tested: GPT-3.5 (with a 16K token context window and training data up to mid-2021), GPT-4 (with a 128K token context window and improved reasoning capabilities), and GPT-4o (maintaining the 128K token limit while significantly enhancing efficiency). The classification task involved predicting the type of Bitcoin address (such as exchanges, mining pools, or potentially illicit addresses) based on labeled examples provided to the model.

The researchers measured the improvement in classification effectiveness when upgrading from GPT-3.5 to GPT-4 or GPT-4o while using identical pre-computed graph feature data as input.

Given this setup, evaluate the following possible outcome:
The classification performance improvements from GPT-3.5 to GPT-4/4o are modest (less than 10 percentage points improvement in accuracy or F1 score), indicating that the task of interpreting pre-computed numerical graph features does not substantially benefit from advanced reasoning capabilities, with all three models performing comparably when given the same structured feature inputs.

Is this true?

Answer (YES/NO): YES